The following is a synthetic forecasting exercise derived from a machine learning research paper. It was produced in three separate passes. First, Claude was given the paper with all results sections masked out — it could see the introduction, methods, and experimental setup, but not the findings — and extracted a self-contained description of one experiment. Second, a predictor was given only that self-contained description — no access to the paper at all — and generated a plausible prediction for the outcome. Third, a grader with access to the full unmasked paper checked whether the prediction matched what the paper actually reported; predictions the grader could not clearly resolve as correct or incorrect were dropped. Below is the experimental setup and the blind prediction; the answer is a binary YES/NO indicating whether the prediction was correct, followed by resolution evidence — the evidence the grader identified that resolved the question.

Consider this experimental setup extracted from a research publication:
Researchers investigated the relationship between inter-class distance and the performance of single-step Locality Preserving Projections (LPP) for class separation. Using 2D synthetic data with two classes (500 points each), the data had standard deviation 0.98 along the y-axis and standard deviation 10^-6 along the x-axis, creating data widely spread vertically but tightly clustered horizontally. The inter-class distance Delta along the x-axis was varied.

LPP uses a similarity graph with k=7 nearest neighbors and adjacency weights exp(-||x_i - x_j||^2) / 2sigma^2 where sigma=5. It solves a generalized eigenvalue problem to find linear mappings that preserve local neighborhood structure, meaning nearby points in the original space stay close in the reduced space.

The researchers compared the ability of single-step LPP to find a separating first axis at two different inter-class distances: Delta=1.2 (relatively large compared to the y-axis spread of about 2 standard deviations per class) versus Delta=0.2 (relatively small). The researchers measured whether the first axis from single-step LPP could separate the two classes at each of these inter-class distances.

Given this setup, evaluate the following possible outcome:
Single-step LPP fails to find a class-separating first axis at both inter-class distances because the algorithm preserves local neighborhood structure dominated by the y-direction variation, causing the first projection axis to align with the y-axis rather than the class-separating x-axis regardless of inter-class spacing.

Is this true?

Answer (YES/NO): NO